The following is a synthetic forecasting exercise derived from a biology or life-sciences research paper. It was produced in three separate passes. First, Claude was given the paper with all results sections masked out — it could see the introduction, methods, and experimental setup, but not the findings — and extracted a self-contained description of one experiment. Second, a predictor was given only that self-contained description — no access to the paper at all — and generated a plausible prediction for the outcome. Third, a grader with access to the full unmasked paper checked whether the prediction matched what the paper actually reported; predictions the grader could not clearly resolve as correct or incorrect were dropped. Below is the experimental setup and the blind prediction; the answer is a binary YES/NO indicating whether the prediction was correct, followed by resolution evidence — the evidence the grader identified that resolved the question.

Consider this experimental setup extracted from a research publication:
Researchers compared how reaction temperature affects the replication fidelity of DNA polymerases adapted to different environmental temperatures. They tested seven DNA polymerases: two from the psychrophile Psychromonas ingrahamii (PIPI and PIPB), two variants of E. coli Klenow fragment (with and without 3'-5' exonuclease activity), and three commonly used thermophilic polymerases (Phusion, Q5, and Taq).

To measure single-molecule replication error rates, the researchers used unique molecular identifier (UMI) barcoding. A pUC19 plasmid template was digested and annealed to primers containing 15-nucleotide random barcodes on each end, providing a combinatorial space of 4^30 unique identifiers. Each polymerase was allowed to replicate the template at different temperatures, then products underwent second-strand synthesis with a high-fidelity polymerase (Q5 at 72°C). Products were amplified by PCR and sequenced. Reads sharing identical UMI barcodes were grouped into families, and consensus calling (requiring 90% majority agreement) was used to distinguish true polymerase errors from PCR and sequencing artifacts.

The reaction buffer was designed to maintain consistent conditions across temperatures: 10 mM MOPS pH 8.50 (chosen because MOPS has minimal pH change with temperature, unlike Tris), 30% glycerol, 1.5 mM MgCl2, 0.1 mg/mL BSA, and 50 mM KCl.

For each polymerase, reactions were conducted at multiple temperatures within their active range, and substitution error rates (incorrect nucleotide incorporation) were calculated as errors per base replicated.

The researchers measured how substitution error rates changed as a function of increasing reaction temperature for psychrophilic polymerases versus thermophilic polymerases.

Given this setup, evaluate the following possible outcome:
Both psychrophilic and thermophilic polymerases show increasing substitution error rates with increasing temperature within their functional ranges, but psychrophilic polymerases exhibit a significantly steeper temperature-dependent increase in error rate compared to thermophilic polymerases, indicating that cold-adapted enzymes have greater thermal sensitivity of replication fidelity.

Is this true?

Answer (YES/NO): NO